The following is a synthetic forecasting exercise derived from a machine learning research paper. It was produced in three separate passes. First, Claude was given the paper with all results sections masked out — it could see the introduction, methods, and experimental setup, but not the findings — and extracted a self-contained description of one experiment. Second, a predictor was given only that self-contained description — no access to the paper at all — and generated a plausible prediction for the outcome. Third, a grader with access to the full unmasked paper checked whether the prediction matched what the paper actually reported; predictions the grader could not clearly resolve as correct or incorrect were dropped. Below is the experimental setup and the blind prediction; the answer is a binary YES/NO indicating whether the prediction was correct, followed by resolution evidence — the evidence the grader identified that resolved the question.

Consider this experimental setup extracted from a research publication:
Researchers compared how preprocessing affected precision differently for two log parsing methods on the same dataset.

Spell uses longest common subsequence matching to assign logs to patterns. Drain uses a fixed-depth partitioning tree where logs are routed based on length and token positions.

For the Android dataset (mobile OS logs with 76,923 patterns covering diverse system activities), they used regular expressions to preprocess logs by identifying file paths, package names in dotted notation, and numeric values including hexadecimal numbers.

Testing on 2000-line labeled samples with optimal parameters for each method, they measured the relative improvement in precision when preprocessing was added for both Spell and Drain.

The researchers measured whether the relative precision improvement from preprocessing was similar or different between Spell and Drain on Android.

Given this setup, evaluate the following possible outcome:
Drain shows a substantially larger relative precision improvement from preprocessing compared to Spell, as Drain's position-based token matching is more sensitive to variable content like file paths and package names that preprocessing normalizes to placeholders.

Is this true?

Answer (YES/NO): NO